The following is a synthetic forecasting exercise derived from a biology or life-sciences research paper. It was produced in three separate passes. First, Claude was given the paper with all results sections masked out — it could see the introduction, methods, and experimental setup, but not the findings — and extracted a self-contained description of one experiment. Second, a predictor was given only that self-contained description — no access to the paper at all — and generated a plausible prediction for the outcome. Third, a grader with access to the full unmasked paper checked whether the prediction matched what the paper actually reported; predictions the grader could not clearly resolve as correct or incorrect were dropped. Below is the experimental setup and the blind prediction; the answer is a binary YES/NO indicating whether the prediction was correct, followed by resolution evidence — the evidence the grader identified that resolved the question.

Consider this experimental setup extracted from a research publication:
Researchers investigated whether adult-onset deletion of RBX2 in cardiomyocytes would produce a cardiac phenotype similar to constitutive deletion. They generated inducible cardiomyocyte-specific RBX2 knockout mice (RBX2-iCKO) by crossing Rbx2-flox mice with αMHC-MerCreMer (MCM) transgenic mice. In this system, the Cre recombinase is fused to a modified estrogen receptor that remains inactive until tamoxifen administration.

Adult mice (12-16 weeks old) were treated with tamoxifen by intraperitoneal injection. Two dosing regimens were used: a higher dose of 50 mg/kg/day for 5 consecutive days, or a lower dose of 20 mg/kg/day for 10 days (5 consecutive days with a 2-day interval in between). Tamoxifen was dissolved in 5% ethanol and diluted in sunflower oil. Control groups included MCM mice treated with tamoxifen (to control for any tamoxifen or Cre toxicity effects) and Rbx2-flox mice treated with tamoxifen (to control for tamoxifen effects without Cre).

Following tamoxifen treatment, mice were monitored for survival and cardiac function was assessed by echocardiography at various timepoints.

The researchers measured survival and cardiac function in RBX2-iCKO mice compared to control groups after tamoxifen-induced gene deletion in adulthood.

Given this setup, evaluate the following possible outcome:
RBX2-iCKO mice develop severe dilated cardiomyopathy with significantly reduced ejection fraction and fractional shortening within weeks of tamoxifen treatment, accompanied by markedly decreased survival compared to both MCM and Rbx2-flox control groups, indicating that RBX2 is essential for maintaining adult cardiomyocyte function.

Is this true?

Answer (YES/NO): YES